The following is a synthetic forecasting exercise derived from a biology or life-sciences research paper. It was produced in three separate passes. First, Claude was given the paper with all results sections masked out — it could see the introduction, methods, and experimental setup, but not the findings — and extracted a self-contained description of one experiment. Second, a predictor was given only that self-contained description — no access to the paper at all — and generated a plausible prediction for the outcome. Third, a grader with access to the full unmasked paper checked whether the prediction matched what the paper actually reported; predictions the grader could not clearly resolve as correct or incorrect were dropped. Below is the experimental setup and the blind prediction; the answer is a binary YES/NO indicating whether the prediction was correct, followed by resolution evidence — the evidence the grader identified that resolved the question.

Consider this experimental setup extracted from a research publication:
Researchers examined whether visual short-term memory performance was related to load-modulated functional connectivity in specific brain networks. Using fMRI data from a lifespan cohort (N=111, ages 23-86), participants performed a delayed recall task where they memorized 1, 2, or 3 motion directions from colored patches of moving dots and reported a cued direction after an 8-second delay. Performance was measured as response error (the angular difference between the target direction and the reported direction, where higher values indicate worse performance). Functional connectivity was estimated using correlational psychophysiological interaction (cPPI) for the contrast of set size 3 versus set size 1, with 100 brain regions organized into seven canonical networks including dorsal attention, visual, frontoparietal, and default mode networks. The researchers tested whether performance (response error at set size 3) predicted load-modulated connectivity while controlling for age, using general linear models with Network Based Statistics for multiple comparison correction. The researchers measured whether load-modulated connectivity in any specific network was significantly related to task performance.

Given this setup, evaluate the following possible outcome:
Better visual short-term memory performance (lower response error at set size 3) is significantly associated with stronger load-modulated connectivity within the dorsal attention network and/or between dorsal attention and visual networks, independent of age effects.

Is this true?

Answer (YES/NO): YES